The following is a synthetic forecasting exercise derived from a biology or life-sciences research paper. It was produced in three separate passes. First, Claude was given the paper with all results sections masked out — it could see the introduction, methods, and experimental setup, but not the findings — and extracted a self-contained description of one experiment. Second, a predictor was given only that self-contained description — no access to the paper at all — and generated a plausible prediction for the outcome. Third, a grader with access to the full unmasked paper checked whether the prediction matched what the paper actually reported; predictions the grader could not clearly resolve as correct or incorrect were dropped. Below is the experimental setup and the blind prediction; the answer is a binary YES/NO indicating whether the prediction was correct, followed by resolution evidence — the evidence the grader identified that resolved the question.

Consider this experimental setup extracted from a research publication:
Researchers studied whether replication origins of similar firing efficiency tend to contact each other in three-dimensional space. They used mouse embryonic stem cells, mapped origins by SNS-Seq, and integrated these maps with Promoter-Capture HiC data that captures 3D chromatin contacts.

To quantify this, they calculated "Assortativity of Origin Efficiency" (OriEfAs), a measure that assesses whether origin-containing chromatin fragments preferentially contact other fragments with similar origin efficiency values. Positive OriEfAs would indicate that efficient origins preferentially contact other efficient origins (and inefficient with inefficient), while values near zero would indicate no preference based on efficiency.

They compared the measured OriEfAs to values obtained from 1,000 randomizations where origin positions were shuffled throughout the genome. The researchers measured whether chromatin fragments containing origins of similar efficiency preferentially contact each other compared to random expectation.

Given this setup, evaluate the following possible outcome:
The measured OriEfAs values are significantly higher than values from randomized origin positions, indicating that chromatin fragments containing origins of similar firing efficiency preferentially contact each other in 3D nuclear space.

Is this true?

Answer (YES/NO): YES